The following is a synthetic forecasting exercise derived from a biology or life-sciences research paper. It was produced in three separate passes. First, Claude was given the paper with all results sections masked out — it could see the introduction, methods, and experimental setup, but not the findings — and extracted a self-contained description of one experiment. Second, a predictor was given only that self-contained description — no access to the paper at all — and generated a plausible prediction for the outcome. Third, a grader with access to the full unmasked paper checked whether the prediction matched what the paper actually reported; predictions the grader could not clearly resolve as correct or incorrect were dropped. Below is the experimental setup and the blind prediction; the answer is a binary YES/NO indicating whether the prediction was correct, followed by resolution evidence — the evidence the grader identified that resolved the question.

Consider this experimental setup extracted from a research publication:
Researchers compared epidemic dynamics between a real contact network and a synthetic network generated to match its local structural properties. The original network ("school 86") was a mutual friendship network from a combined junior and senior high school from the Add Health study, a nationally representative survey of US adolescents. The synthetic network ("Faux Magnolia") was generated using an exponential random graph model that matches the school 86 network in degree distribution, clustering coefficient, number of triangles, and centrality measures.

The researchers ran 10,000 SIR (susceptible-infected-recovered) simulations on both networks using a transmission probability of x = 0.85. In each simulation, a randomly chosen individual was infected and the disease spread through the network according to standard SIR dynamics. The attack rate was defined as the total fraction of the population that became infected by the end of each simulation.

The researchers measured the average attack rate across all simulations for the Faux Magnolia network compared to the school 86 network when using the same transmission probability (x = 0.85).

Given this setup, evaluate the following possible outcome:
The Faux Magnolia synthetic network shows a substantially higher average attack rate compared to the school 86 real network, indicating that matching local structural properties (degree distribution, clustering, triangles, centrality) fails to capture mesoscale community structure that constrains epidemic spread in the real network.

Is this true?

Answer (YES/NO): YES